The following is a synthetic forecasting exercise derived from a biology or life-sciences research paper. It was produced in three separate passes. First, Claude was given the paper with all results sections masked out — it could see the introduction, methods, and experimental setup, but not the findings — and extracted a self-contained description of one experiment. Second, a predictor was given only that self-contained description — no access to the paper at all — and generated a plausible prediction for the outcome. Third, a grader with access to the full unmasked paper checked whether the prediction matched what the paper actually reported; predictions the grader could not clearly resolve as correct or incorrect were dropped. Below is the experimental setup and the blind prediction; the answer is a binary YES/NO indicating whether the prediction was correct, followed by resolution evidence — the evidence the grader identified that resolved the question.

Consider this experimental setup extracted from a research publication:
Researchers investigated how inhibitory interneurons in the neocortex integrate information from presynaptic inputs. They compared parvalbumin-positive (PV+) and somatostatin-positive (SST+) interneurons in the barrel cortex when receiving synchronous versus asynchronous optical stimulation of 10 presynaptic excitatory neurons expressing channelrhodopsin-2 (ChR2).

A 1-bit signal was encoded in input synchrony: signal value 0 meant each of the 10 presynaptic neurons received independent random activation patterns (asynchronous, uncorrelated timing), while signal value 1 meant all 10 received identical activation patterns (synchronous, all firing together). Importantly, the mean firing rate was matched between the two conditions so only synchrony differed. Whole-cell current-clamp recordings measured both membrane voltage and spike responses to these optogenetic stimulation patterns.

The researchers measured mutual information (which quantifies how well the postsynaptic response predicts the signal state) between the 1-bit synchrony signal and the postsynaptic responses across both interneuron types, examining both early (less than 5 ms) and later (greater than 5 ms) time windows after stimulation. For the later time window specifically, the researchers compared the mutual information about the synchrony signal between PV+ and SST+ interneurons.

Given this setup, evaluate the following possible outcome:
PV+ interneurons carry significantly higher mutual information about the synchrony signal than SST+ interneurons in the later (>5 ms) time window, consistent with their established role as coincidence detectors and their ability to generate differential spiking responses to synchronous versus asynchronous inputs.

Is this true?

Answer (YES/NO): NO